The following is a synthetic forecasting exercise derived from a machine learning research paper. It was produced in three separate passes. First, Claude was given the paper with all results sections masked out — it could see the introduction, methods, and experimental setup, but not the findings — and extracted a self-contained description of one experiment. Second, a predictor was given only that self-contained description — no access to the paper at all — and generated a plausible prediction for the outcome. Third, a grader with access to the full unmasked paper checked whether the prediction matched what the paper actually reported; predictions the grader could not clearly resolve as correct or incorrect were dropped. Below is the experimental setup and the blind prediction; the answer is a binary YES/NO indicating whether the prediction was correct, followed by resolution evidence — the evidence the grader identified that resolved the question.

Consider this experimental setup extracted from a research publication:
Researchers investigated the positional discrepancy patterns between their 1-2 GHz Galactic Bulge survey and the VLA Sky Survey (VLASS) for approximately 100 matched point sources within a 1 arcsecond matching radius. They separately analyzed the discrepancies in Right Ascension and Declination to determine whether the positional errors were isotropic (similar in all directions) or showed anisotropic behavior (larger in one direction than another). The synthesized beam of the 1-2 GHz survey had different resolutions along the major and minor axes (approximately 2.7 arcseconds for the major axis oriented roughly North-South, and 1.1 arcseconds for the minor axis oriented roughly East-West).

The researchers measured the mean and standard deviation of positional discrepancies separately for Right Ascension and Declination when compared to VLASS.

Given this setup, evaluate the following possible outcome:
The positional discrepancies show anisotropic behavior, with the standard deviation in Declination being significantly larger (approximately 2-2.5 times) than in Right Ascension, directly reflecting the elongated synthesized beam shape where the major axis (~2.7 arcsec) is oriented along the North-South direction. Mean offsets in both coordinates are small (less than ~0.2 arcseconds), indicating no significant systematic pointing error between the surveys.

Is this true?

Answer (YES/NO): NO